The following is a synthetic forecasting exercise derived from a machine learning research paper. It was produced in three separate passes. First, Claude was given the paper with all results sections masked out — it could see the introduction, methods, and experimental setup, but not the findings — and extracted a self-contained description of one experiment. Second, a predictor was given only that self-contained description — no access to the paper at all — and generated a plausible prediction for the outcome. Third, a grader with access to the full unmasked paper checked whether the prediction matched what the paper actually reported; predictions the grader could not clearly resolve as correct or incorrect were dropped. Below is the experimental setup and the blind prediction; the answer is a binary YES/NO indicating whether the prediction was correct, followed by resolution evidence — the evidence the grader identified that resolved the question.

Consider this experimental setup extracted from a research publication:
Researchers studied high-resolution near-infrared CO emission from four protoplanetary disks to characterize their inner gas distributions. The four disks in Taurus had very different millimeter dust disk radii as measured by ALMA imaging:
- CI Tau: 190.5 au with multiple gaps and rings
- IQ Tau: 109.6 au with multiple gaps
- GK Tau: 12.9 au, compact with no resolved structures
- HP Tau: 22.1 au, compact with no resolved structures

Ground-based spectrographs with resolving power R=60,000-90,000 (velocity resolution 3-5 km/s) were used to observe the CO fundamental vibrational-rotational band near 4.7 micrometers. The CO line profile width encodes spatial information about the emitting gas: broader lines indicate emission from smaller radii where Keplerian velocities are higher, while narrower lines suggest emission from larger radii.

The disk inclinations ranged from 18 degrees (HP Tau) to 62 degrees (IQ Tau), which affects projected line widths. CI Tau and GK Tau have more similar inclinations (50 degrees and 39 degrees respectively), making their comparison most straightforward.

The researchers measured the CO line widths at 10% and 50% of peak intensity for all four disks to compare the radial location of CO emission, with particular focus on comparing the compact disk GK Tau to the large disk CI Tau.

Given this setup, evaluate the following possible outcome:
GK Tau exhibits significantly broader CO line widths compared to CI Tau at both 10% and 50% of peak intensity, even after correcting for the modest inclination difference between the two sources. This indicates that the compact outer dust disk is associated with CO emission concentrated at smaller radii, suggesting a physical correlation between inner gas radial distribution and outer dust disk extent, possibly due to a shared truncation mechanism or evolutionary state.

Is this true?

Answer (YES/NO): NO